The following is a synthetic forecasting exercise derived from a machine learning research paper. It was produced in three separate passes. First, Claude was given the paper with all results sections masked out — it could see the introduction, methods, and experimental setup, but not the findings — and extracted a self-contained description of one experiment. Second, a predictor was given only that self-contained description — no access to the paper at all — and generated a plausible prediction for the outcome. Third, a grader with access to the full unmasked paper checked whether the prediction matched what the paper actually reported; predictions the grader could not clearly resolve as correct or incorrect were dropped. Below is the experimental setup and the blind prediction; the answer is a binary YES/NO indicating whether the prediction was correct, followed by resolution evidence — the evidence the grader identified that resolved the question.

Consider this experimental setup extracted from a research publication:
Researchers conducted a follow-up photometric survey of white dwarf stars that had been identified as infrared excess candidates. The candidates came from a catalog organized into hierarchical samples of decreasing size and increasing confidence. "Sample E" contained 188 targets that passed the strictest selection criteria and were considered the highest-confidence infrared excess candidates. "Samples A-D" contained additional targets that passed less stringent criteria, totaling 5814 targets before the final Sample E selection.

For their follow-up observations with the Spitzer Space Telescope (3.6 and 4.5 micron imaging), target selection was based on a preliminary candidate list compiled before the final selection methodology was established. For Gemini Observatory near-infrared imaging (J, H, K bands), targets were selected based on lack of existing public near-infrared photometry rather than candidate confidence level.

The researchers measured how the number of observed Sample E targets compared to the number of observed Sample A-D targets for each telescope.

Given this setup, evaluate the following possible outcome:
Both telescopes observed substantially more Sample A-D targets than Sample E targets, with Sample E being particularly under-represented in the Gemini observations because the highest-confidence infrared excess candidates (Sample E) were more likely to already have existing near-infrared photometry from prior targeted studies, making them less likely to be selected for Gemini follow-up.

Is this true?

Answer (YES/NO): NO